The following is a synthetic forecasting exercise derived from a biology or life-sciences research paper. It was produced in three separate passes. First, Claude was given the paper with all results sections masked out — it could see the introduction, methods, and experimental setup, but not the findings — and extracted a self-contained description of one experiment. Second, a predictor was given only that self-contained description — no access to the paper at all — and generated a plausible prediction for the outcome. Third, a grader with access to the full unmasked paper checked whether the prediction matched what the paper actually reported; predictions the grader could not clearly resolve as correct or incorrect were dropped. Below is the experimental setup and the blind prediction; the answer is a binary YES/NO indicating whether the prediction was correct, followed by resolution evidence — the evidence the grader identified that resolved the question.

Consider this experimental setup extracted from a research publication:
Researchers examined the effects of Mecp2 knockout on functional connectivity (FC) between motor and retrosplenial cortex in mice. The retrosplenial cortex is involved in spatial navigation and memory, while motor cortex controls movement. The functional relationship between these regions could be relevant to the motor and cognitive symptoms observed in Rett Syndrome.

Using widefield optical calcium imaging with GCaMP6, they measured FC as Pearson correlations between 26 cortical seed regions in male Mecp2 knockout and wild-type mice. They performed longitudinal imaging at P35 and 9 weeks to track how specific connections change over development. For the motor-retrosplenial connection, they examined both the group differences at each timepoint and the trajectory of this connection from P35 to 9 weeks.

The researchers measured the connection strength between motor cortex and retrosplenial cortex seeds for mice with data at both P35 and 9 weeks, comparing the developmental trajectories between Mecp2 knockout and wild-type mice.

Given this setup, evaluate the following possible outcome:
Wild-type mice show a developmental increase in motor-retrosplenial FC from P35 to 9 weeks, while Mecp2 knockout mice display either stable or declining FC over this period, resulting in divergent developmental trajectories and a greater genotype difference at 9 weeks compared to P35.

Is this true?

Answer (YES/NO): YES